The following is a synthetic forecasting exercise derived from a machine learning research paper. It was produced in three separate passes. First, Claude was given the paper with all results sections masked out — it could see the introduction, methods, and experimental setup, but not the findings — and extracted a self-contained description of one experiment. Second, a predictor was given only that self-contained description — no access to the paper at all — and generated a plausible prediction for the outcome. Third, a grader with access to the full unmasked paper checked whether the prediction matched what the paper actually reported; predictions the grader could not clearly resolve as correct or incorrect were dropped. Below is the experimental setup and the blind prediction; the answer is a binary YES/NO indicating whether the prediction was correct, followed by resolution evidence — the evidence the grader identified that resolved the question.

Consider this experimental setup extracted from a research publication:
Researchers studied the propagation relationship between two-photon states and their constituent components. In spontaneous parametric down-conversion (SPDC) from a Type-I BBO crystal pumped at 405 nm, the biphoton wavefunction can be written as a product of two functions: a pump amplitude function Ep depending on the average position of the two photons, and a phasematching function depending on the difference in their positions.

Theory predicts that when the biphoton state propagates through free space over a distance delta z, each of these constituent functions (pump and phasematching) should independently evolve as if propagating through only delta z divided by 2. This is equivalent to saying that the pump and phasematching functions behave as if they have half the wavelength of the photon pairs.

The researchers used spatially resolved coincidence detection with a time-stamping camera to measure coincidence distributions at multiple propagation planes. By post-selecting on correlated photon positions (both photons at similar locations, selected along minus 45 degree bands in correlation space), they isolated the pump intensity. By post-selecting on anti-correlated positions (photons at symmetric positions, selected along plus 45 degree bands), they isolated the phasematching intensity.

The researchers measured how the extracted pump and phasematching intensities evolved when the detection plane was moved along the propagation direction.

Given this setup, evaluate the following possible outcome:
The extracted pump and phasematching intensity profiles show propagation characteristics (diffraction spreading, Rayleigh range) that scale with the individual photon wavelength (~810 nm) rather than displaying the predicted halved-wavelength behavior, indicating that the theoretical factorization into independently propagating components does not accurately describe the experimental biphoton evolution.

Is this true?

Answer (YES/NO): NO